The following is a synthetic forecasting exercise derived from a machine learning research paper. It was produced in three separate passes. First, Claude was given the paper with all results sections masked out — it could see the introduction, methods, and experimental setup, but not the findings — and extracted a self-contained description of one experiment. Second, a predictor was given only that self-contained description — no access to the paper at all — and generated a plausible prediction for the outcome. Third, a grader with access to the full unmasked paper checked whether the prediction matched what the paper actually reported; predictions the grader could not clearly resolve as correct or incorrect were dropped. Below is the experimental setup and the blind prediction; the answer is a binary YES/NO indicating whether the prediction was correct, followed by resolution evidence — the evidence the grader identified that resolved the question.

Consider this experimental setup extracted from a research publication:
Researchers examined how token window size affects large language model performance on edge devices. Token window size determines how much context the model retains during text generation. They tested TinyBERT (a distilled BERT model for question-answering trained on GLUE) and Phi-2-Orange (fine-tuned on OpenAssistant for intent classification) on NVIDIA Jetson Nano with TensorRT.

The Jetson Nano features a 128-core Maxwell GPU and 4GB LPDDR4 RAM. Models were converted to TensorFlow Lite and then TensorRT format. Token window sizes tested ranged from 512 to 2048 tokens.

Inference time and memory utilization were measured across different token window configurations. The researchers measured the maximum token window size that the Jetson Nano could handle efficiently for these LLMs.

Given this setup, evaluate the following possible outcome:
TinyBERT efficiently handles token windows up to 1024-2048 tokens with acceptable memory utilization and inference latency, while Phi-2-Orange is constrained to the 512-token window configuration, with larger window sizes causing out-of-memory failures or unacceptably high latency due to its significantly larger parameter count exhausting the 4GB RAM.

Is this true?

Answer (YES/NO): NO